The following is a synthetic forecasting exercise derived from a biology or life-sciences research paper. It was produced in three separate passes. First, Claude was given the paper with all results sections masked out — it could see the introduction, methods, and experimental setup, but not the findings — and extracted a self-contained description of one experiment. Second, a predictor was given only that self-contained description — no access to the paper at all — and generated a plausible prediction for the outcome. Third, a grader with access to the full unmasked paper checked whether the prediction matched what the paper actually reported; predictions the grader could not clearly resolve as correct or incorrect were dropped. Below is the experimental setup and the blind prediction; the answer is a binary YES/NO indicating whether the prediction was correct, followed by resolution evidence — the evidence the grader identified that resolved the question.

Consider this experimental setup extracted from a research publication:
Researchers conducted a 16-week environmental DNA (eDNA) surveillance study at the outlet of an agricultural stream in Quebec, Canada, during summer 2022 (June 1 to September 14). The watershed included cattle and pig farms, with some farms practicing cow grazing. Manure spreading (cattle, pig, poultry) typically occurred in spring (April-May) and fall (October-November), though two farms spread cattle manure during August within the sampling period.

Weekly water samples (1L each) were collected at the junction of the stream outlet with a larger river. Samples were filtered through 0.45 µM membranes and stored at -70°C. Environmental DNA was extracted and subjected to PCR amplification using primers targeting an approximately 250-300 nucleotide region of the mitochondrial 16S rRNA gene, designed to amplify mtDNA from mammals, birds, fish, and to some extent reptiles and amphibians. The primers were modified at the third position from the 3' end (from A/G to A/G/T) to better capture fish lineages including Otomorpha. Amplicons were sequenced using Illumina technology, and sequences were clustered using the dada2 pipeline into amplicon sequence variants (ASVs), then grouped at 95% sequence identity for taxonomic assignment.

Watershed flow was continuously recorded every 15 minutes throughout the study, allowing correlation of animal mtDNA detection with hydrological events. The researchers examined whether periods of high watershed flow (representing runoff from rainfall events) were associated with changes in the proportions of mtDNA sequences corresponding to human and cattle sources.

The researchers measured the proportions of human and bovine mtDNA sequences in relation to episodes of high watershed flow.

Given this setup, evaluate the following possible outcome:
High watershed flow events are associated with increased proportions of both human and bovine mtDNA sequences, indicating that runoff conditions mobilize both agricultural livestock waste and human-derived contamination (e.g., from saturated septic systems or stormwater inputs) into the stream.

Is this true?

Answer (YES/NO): YES